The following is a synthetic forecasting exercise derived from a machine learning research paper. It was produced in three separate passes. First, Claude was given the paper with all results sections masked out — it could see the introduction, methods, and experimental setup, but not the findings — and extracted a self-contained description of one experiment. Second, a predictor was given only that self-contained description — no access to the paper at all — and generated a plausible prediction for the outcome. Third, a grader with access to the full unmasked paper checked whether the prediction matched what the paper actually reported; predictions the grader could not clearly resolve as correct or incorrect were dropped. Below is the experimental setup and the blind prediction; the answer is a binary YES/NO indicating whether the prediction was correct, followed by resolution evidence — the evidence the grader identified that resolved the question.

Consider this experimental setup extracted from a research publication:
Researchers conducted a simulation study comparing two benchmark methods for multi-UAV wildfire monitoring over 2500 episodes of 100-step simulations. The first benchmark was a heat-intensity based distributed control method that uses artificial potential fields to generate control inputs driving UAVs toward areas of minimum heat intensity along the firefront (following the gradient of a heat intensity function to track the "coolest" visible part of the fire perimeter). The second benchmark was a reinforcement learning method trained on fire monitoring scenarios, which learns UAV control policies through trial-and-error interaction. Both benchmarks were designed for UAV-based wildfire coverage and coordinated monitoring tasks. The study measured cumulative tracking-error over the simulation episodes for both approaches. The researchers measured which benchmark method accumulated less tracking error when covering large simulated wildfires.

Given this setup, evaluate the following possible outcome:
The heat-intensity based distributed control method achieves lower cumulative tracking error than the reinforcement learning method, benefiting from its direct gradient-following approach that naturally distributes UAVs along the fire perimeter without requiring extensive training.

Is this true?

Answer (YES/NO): YES